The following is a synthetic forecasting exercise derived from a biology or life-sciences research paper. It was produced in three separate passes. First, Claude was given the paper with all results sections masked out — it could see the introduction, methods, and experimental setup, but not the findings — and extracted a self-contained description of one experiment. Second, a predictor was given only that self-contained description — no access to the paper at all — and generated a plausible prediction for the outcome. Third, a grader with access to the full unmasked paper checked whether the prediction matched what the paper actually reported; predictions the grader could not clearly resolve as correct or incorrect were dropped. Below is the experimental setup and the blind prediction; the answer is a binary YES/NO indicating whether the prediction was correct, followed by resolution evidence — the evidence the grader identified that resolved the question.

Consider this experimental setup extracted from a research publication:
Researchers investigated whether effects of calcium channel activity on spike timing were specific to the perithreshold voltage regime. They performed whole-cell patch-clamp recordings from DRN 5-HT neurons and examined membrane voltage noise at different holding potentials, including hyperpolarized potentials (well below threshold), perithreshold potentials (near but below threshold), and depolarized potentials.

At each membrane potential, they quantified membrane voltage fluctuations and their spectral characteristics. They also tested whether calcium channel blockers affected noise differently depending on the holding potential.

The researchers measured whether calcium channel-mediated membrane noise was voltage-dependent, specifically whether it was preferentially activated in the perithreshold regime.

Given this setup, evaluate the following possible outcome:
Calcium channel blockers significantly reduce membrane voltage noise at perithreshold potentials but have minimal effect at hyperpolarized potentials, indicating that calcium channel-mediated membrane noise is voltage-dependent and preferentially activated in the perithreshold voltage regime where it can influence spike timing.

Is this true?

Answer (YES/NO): YES